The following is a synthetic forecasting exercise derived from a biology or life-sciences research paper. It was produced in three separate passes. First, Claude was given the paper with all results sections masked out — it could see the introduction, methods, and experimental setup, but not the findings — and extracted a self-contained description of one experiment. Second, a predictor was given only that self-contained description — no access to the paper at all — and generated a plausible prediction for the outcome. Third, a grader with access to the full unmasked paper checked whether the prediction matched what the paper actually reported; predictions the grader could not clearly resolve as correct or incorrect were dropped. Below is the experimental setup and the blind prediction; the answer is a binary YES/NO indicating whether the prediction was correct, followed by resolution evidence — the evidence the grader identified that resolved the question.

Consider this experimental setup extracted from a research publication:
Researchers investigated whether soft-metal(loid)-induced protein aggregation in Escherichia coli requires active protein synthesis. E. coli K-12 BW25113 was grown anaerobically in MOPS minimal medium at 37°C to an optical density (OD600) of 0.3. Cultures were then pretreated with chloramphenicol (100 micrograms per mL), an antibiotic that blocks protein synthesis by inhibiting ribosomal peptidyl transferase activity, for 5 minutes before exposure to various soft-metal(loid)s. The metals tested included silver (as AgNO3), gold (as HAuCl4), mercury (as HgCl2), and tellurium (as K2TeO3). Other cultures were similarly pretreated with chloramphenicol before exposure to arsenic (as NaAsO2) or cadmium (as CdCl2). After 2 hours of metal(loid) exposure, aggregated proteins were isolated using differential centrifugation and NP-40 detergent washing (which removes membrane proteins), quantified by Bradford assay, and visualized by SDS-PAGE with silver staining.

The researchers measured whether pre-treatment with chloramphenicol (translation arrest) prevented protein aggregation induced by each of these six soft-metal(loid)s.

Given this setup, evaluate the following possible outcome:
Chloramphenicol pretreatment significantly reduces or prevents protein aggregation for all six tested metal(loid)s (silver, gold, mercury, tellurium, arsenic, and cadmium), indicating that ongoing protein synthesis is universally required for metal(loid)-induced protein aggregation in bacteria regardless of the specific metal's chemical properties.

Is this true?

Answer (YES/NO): NO